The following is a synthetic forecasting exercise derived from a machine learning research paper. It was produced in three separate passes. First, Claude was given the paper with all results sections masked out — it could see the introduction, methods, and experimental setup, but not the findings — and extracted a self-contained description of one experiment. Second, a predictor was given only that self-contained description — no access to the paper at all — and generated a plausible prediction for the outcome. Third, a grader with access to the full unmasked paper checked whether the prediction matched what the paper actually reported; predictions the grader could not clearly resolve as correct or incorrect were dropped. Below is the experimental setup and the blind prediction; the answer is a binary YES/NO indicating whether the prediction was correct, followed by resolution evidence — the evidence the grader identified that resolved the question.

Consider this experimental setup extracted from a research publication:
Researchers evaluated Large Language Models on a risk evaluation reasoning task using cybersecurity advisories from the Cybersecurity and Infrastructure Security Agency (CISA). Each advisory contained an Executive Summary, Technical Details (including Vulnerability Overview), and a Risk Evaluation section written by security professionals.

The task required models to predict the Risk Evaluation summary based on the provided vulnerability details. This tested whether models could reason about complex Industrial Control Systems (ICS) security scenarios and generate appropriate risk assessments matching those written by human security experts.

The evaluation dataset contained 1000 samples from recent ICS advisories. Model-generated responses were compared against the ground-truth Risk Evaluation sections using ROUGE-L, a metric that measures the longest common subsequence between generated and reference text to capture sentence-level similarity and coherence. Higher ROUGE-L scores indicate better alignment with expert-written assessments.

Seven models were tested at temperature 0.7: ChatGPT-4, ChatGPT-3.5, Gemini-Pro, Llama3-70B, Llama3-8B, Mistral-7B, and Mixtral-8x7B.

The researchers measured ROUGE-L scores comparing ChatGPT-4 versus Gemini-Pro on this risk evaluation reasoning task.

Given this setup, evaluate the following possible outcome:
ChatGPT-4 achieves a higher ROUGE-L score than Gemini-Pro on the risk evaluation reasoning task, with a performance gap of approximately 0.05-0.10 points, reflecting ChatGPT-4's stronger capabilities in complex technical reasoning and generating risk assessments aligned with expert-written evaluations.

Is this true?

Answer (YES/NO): NO